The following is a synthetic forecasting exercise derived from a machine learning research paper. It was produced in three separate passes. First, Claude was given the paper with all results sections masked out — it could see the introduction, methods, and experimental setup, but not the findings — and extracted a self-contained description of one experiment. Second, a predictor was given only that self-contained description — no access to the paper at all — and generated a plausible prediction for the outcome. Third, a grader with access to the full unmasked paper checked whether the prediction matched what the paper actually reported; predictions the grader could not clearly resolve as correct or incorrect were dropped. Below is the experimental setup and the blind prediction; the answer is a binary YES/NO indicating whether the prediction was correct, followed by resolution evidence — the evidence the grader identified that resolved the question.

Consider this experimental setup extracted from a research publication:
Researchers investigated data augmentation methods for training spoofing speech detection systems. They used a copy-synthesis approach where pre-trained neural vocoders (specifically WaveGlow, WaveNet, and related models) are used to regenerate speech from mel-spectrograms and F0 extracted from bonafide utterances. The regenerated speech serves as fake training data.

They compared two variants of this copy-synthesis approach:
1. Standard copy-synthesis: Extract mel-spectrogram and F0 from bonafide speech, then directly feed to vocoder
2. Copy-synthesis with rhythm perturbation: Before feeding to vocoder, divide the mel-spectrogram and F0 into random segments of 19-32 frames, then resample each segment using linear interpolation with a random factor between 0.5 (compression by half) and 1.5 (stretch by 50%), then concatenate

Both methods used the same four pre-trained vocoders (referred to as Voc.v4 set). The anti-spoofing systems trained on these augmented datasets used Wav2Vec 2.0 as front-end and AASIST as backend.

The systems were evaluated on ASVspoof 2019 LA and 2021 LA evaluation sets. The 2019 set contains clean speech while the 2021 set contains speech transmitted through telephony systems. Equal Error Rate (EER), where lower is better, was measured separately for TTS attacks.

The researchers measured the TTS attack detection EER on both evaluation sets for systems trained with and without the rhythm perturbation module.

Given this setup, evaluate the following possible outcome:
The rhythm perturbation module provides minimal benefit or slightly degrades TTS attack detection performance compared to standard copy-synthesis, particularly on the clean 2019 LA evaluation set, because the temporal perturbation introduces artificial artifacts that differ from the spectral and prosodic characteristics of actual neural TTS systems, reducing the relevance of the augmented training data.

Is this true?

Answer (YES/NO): NO